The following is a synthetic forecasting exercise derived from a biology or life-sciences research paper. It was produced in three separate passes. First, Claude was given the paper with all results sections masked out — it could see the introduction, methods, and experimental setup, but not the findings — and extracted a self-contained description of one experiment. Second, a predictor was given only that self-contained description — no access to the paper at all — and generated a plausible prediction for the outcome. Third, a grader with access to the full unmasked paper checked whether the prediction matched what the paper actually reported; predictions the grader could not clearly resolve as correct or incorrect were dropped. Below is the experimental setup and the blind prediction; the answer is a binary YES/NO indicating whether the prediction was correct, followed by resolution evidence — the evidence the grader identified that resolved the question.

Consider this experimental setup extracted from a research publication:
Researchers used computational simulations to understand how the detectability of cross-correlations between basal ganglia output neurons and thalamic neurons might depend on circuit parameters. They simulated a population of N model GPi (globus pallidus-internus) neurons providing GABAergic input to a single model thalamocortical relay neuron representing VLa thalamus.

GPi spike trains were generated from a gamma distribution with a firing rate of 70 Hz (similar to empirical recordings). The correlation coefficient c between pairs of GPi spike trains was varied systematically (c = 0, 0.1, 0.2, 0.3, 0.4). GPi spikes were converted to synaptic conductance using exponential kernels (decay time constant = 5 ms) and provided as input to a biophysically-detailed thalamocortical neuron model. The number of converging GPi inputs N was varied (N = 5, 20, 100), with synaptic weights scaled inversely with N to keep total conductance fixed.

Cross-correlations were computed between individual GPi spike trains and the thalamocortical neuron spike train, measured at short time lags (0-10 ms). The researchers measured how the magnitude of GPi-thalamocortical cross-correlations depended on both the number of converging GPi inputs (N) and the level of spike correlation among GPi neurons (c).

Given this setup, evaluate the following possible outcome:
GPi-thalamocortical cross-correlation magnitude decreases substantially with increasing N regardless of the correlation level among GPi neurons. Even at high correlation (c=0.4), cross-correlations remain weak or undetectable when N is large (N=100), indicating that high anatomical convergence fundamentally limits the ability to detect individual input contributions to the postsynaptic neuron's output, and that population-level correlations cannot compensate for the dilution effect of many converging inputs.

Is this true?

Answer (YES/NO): NO